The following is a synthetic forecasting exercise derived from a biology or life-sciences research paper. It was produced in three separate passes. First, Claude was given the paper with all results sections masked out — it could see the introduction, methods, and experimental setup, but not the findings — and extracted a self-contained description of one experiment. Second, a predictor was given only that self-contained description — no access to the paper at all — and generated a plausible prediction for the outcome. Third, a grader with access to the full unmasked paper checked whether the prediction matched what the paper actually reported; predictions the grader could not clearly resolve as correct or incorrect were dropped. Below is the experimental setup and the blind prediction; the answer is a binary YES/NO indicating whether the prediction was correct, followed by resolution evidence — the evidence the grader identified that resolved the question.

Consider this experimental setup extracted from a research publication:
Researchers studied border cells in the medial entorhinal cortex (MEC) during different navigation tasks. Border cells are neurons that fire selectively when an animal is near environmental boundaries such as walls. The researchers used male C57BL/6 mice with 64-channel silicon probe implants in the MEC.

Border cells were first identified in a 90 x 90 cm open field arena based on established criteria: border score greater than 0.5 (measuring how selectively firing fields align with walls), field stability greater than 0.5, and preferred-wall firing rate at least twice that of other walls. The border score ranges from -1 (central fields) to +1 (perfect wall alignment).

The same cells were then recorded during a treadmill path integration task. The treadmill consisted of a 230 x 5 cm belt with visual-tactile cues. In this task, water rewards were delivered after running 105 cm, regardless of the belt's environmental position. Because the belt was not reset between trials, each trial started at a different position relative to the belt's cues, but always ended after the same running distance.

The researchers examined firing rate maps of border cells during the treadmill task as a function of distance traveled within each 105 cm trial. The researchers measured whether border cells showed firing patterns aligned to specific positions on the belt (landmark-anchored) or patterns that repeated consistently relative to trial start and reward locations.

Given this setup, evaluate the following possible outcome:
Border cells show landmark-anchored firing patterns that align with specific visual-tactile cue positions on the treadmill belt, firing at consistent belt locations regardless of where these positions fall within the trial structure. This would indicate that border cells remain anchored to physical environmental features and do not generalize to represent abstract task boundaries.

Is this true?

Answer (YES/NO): NO